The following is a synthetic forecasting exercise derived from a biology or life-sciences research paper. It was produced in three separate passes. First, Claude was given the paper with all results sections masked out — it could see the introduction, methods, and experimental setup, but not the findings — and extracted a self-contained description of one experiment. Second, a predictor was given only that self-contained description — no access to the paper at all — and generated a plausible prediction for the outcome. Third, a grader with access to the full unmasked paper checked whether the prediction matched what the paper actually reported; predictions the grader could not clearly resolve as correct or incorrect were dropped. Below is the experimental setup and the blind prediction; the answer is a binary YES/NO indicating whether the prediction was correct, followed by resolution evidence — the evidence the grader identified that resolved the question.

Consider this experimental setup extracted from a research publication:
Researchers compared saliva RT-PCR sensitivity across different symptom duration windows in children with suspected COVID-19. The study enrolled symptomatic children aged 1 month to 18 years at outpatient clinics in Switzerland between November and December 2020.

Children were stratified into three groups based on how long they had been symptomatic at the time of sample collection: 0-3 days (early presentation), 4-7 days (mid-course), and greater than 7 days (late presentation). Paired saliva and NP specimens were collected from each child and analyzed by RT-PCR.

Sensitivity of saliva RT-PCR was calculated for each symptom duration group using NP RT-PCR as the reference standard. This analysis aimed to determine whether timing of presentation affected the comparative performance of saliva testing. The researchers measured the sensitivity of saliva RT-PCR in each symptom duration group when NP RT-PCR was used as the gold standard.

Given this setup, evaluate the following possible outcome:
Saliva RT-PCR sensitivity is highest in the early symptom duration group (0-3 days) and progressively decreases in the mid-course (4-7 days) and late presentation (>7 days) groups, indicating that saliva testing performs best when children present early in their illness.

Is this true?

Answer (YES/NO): NO